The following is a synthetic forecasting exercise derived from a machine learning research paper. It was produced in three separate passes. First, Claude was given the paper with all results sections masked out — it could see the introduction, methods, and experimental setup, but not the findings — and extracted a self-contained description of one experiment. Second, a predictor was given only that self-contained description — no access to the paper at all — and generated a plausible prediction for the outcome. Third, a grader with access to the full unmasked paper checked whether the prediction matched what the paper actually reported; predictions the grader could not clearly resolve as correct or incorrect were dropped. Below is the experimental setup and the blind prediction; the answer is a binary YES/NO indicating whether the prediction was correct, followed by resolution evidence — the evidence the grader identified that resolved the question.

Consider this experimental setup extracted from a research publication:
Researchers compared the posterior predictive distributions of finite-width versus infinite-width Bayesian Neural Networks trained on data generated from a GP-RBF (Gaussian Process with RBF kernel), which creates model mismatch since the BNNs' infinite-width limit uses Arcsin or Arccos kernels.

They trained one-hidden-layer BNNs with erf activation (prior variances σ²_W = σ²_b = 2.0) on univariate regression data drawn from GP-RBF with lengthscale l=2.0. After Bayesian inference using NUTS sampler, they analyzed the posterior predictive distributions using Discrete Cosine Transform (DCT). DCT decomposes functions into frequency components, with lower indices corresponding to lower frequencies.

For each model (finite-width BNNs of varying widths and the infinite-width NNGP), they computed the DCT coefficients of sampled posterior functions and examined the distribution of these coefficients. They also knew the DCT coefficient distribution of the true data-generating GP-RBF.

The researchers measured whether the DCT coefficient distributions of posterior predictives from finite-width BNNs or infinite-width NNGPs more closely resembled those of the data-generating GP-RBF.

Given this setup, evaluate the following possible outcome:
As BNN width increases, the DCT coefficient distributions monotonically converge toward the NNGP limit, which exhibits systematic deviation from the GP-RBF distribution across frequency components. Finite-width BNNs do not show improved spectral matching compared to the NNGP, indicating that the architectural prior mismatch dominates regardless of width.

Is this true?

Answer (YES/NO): NO